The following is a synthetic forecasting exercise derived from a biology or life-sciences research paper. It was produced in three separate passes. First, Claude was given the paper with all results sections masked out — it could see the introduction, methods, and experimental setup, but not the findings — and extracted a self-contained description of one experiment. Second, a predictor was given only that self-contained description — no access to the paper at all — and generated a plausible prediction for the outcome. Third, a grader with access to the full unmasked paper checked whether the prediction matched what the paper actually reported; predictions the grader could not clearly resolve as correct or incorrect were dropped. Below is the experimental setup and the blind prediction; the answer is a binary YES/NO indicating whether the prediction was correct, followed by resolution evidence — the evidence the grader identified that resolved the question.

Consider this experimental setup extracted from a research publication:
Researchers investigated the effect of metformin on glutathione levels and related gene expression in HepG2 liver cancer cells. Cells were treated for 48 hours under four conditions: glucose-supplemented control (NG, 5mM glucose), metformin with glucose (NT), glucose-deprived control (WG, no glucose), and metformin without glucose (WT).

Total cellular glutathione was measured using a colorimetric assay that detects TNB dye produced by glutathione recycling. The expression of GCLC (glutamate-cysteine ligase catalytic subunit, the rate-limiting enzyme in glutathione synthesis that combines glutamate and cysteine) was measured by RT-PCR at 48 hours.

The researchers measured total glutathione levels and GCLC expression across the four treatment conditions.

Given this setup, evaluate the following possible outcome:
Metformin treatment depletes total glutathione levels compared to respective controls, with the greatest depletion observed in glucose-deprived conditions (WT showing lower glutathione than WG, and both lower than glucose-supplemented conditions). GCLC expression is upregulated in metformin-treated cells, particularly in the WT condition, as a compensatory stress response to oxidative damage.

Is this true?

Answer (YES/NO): NO